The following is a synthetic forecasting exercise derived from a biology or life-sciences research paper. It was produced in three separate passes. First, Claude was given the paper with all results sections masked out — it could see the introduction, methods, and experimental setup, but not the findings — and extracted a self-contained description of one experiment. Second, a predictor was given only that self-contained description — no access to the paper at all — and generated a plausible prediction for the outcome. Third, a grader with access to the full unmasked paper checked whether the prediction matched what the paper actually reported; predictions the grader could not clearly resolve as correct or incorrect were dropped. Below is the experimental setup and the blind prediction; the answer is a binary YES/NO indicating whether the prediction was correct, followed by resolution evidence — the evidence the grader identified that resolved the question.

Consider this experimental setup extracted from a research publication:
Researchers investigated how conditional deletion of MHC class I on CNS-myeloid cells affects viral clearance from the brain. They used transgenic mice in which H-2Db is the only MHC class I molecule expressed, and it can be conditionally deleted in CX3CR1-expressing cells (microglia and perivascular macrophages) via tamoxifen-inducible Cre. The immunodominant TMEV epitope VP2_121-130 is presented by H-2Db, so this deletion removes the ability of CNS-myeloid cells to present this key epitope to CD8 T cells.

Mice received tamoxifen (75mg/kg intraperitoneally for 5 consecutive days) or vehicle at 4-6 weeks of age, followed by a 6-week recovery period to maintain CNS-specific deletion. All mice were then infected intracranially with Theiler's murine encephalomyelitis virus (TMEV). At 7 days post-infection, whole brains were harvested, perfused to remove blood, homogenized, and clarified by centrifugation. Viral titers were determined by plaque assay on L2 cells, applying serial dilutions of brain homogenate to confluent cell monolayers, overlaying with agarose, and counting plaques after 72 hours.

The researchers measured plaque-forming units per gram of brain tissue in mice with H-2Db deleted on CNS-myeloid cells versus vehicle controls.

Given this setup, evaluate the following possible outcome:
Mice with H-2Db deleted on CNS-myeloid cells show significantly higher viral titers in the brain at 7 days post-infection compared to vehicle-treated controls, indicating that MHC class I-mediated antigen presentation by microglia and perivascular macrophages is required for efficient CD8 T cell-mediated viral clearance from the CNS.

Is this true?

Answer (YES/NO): NO